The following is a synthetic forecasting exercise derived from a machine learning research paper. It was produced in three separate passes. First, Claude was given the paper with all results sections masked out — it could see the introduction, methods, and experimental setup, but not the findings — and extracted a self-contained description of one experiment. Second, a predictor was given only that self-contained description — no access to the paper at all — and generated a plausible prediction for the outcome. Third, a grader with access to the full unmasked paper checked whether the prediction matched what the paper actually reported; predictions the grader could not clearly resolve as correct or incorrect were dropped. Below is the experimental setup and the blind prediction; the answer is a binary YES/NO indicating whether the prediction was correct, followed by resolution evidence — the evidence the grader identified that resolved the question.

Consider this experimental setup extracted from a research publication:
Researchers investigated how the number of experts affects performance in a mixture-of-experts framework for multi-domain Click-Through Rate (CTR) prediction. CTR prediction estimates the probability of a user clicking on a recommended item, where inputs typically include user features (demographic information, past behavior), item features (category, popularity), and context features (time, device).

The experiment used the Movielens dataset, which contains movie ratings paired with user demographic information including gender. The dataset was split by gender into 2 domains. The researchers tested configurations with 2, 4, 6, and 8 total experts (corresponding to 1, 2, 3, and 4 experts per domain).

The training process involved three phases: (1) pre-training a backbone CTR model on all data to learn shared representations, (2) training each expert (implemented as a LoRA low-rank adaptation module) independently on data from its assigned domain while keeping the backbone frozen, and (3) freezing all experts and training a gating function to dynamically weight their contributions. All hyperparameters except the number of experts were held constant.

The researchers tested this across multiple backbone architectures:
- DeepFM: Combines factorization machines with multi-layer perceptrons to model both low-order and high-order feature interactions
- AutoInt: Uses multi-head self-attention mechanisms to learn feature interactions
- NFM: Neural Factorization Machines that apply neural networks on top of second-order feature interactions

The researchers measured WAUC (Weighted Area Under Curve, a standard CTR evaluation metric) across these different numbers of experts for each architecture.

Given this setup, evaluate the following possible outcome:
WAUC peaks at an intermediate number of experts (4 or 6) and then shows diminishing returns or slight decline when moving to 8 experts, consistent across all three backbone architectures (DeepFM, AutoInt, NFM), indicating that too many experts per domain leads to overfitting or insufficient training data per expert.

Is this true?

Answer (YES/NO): NO